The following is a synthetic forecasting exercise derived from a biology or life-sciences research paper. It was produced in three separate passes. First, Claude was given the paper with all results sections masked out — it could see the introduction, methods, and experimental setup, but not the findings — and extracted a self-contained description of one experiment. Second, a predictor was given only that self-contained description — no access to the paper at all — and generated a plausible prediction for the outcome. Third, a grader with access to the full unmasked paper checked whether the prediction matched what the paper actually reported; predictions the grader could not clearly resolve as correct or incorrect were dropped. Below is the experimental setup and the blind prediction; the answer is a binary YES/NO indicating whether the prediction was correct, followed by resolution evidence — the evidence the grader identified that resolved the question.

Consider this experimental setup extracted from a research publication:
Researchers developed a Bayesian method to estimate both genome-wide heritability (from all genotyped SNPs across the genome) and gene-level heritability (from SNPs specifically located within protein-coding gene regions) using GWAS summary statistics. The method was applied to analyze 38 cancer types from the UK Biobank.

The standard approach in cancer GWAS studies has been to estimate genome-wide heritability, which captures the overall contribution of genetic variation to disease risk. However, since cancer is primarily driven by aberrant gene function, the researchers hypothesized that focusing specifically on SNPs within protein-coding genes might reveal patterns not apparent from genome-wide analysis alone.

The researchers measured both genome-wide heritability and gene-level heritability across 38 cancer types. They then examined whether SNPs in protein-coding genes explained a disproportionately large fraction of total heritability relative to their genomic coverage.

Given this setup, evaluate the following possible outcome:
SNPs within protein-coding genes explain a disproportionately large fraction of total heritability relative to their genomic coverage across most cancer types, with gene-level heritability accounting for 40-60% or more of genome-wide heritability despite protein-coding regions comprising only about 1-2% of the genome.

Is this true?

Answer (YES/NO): NO